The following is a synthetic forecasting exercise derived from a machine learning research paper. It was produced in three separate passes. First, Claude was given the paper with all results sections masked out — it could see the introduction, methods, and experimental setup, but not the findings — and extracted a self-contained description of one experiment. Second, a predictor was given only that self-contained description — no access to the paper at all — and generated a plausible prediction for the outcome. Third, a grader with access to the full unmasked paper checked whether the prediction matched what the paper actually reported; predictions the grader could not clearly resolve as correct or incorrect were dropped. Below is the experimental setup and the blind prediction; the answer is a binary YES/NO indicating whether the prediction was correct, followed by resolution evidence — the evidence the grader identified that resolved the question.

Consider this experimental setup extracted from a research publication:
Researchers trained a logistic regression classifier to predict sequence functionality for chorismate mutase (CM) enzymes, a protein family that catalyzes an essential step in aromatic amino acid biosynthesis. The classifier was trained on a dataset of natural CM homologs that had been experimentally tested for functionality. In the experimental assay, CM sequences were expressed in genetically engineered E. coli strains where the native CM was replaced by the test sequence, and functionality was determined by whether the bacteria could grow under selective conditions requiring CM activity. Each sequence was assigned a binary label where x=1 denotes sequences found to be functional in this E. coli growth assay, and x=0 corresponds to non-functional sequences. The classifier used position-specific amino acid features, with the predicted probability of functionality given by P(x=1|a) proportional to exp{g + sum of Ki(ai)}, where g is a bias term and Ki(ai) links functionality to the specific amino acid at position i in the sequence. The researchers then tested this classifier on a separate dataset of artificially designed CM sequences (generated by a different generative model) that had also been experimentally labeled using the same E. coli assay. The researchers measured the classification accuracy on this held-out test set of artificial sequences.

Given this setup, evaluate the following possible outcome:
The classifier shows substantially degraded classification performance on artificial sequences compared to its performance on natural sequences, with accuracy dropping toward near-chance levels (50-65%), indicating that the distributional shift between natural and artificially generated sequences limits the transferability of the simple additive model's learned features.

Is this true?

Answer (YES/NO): NO